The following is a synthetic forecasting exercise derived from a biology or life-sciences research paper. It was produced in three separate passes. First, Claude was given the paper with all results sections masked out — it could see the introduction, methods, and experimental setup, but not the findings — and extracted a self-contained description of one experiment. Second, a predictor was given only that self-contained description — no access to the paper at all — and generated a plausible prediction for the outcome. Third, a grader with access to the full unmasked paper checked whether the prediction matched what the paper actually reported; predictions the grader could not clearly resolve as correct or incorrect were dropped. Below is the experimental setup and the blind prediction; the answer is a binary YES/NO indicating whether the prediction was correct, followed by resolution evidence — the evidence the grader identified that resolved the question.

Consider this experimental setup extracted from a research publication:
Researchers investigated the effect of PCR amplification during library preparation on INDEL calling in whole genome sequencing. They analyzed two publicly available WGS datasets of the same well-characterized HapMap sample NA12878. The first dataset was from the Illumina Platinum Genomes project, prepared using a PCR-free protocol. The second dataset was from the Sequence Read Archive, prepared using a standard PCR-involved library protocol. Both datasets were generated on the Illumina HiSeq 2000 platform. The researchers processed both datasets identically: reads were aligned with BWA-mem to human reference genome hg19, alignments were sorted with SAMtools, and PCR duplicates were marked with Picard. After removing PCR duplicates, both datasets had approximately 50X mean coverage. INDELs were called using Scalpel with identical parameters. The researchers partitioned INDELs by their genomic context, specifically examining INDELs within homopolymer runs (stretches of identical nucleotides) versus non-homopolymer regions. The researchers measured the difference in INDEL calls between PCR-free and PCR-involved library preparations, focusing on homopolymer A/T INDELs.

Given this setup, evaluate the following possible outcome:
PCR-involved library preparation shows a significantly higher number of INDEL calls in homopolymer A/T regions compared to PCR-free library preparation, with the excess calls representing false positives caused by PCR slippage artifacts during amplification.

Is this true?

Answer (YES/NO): YES